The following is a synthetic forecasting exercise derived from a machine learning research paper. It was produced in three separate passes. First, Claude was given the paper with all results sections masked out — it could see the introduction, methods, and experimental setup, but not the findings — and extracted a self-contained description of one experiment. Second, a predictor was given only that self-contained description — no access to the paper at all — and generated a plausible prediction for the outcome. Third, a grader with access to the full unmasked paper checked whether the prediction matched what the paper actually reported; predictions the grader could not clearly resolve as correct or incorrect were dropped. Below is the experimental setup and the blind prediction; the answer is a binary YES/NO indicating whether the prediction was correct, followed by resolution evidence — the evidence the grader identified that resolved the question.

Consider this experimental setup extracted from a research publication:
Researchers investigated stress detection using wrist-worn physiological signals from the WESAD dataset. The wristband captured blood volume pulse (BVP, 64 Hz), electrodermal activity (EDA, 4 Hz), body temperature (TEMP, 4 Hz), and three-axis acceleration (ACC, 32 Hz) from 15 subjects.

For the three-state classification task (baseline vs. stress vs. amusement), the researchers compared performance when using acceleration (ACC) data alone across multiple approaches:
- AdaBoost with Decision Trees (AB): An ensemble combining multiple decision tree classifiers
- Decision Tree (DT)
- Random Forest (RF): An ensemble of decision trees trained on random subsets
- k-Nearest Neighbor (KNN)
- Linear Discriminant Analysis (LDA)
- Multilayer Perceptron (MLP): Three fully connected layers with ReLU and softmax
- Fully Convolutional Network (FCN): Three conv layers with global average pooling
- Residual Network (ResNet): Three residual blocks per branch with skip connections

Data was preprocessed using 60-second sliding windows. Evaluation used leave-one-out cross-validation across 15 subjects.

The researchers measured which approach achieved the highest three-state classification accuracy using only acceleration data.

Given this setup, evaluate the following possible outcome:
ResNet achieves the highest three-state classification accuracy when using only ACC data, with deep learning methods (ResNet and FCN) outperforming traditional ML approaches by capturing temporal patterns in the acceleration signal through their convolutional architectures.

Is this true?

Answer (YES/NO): NO